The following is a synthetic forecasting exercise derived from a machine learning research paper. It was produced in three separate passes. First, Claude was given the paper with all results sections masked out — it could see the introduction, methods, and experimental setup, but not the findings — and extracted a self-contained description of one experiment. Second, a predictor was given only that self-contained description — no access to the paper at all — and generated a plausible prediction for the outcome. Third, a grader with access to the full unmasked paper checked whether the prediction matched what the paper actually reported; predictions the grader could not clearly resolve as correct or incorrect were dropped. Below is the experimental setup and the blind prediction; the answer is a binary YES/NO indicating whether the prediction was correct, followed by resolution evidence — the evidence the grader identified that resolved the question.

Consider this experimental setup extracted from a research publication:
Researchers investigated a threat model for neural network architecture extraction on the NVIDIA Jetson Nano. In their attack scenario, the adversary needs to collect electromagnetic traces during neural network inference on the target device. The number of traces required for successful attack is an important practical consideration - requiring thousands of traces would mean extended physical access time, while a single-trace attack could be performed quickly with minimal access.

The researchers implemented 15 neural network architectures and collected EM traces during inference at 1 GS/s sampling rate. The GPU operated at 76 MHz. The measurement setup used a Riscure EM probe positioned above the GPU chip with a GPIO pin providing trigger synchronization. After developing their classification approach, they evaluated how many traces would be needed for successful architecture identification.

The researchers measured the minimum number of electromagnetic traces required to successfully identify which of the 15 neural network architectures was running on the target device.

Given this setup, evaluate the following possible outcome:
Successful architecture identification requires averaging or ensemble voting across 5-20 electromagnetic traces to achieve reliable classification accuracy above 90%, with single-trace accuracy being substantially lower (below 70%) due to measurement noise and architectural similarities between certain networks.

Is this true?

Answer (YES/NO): NO